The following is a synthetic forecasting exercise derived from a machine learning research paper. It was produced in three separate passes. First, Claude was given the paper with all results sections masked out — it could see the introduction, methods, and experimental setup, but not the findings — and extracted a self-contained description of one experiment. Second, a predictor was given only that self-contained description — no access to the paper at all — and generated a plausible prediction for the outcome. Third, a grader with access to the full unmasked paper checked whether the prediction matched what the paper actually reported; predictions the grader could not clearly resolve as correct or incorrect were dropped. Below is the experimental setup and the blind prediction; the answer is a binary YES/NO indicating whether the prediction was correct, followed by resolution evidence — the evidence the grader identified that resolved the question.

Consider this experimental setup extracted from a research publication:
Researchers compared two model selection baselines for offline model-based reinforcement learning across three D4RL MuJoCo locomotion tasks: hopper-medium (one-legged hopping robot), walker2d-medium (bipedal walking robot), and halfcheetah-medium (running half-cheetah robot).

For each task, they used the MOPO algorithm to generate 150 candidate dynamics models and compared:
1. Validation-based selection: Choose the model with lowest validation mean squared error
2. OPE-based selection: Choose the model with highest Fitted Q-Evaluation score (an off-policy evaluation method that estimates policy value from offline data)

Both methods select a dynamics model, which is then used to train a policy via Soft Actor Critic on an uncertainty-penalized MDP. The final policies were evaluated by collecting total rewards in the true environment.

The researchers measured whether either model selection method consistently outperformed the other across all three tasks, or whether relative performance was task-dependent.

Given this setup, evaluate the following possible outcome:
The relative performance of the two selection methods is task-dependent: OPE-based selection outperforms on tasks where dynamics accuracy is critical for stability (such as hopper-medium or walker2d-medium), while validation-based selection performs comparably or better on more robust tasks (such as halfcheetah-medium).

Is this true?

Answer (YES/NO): NO